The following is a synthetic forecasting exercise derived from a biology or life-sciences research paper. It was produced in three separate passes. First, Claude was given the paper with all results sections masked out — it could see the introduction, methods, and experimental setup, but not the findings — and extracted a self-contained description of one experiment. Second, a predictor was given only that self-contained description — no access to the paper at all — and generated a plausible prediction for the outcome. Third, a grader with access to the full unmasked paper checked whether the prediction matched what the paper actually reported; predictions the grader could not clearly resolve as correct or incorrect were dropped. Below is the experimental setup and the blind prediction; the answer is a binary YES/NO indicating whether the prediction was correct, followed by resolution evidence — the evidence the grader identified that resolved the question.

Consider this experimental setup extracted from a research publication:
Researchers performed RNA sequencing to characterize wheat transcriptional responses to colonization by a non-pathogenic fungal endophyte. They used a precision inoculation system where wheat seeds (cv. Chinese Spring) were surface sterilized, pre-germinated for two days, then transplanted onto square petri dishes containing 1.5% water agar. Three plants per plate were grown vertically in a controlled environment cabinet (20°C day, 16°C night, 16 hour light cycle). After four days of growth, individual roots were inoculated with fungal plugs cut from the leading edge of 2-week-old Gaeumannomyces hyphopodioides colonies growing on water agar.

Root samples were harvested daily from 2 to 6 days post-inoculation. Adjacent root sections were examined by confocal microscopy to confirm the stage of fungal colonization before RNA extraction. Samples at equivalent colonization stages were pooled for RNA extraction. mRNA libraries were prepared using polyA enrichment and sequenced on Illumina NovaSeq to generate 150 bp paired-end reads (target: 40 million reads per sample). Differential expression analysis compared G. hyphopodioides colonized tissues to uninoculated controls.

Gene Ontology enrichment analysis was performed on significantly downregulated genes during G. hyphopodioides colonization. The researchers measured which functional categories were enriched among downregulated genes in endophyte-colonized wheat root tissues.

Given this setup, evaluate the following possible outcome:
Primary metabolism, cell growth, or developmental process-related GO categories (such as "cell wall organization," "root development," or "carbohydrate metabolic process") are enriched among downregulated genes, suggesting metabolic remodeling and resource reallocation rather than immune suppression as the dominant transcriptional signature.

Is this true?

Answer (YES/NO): YES